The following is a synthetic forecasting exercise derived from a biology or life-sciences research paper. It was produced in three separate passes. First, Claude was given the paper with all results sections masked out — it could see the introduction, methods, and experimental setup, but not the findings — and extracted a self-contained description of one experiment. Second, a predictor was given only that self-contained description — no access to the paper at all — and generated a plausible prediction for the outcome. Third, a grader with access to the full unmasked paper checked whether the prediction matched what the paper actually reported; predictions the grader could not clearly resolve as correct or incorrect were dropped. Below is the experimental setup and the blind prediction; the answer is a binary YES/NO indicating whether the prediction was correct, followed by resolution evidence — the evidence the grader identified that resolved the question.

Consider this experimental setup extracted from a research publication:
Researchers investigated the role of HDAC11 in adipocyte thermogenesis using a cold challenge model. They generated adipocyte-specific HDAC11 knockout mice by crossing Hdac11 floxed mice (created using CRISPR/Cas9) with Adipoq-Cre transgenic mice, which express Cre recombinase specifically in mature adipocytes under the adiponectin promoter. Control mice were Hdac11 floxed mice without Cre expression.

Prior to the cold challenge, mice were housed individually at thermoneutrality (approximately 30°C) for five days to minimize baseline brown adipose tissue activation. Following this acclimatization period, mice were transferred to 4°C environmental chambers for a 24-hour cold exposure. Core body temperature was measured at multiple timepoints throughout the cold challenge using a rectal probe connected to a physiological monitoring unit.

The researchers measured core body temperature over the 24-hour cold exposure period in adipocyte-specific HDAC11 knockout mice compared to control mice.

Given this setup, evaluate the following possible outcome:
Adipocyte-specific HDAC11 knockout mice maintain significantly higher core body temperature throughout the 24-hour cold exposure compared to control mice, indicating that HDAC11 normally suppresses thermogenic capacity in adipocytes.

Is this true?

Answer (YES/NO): YES